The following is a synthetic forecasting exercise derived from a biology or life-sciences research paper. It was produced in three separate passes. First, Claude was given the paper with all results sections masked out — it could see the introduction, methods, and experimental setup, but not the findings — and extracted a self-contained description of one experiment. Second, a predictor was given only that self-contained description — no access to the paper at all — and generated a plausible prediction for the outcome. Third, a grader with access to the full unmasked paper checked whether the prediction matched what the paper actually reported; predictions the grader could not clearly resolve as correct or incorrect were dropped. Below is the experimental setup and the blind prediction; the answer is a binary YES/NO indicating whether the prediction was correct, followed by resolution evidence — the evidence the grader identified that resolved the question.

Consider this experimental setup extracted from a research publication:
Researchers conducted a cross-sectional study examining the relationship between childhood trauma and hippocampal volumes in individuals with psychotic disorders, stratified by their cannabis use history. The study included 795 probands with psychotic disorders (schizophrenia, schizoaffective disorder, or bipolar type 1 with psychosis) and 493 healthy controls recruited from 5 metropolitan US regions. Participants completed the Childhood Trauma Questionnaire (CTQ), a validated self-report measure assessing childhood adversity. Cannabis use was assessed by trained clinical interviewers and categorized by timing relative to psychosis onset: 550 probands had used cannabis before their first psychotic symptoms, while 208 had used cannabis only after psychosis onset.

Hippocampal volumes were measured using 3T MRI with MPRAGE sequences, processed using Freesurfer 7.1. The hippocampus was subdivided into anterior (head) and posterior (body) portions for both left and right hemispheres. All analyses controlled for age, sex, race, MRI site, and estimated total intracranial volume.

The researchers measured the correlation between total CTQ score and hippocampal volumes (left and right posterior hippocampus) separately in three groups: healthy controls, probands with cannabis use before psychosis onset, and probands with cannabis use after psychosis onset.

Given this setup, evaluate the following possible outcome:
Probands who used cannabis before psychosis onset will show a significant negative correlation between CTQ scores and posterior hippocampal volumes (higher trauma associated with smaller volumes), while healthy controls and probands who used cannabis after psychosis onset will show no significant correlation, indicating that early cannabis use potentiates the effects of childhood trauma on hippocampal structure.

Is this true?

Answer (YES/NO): YES